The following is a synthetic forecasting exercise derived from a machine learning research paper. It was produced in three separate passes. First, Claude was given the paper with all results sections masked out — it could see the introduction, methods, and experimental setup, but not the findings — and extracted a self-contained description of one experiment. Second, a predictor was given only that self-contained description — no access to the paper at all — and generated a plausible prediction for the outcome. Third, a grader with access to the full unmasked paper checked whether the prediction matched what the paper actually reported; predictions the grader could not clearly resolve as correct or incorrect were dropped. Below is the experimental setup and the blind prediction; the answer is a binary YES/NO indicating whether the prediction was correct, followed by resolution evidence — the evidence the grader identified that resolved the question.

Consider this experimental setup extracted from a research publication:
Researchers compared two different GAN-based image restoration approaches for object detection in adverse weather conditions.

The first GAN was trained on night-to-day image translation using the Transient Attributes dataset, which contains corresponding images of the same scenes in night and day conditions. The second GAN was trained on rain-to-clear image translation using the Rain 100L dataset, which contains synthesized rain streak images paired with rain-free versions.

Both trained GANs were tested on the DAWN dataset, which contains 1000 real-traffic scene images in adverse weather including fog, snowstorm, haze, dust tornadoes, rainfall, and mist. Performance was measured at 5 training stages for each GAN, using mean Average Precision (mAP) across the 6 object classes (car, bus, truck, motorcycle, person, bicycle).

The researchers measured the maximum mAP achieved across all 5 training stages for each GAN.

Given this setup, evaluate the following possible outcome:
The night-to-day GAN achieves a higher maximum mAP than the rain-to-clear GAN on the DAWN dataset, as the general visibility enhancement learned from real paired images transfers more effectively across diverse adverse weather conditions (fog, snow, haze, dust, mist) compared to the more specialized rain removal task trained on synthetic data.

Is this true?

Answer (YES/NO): NO